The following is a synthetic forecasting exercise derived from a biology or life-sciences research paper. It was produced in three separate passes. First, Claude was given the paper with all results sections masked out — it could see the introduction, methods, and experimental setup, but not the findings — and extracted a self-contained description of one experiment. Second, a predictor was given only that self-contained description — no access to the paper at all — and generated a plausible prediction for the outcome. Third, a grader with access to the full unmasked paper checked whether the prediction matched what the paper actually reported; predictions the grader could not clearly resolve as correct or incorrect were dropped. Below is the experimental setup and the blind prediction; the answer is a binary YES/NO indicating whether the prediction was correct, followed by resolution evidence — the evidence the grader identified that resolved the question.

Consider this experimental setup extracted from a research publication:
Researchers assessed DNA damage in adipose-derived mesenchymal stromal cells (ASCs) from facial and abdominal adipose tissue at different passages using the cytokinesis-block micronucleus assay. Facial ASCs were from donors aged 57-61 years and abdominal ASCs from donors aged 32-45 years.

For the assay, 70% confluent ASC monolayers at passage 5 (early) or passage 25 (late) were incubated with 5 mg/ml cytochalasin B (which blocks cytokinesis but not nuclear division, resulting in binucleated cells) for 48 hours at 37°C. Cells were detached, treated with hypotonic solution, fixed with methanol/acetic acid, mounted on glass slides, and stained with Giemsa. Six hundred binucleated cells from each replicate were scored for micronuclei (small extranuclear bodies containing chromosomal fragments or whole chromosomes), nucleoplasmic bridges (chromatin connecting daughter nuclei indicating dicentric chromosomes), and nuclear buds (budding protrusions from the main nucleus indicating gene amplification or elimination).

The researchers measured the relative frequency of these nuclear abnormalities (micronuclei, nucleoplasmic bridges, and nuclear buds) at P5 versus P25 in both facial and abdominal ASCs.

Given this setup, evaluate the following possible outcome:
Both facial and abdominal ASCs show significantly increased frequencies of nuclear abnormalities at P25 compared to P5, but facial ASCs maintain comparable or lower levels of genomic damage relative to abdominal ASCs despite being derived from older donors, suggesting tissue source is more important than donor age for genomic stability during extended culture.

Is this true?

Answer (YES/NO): YES